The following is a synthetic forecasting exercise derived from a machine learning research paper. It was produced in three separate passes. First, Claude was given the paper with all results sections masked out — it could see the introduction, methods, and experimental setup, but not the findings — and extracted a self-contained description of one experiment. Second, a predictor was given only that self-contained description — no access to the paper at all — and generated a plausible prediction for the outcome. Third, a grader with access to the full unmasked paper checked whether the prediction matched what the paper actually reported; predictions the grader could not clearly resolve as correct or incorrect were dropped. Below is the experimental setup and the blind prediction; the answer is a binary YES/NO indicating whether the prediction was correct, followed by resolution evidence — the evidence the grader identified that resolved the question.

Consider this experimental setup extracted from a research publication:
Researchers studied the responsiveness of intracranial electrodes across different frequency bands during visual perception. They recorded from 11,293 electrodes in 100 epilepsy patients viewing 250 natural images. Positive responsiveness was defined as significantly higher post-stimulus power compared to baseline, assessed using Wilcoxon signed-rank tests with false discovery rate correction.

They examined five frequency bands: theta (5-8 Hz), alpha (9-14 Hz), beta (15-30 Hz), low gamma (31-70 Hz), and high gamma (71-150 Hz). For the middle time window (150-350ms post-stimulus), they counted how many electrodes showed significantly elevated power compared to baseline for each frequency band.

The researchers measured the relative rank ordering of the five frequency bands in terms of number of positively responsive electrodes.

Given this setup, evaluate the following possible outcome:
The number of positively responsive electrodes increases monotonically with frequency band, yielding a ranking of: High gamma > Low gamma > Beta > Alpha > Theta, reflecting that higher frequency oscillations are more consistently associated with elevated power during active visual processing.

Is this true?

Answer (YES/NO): NO